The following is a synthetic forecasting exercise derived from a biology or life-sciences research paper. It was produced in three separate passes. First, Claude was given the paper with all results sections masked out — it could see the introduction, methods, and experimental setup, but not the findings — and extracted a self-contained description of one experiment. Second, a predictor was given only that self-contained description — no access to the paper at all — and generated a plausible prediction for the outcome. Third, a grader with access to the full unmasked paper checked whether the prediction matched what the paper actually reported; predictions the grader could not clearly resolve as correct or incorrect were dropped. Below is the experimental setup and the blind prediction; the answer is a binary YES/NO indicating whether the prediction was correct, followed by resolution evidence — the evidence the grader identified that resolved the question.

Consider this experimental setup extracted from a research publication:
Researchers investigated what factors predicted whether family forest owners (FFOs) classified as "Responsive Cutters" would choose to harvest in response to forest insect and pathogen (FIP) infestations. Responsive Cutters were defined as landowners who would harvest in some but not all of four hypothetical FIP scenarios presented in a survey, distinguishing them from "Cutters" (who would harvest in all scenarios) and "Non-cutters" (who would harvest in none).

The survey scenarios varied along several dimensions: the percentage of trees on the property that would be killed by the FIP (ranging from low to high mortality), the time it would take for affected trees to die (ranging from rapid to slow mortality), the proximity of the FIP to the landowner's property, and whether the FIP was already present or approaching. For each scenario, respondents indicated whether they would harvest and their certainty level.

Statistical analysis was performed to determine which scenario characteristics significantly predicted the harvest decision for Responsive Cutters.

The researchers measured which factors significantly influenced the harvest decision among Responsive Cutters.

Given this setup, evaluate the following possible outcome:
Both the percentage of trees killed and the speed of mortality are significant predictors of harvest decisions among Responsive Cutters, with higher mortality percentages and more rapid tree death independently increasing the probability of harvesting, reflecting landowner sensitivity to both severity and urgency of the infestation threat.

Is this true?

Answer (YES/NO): YES